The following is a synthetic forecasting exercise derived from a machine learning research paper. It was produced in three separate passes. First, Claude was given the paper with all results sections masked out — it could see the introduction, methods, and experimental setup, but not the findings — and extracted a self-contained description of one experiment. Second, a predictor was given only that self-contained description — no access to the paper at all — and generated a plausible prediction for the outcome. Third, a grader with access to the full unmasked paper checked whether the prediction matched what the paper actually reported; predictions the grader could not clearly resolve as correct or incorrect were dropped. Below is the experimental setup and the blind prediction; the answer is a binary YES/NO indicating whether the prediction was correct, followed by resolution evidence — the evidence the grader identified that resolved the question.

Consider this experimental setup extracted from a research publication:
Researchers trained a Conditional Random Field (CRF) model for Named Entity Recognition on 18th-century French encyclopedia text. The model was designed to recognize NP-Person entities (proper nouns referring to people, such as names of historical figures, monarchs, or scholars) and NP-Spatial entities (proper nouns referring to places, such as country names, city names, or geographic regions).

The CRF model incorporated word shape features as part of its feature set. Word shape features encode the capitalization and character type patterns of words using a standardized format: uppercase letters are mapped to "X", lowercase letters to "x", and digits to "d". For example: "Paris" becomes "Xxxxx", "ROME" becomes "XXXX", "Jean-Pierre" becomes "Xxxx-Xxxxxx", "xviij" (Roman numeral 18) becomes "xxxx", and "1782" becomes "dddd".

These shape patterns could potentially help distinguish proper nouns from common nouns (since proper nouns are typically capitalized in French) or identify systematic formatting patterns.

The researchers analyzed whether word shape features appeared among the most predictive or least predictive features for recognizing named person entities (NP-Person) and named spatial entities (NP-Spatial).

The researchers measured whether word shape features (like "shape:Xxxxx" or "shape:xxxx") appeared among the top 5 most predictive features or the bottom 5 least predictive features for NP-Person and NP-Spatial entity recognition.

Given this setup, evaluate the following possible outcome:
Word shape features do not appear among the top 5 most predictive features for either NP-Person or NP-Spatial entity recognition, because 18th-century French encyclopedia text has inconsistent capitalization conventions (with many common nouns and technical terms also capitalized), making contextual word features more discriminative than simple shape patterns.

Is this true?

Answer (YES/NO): YES